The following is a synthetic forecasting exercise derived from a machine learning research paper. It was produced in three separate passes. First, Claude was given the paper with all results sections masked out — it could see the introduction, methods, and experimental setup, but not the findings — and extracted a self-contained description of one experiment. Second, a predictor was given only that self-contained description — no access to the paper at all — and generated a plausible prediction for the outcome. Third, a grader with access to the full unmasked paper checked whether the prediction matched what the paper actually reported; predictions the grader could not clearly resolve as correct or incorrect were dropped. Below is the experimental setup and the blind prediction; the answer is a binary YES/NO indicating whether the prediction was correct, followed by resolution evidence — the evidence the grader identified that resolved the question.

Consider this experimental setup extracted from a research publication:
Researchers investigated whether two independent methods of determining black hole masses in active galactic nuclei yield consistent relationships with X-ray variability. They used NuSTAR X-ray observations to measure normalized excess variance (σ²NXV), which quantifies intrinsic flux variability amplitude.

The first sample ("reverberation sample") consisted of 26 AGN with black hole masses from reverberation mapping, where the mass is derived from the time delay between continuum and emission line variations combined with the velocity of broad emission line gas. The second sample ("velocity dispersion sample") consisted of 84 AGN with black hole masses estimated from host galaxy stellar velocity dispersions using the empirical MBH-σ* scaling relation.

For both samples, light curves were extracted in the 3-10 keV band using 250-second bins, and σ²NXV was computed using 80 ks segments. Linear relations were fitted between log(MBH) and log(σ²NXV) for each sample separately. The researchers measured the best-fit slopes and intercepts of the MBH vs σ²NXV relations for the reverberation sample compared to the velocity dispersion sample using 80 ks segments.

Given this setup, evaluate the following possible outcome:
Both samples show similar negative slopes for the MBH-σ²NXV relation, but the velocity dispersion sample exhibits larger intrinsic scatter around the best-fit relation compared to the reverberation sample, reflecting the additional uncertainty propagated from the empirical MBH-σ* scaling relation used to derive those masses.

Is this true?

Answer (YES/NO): NO